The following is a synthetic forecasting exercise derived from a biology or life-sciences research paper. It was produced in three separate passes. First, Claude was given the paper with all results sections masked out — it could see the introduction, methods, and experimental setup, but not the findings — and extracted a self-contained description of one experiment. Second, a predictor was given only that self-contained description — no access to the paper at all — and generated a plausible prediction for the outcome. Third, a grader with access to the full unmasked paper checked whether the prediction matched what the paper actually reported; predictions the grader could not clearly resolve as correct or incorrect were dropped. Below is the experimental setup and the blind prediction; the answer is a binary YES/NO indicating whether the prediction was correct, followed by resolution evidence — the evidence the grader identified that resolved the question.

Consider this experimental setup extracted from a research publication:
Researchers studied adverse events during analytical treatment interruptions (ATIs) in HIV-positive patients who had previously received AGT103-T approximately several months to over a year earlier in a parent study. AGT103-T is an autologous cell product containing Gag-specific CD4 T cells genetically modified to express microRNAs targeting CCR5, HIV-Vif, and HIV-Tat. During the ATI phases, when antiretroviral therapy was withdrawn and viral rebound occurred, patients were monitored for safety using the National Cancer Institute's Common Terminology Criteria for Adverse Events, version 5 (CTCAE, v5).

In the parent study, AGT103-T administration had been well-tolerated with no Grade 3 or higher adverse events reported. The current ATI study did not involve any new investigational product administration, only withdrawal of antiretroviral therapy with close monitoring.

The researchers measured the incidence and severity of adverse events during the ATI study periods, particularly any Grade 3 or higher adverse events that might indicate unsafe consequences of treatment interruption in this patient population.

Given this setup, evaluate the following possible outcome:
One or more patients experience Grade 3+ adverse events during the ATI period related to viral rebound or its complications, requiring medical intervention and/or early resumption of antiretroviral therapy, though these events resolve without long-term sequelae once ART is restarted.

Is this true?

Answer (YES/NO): NO